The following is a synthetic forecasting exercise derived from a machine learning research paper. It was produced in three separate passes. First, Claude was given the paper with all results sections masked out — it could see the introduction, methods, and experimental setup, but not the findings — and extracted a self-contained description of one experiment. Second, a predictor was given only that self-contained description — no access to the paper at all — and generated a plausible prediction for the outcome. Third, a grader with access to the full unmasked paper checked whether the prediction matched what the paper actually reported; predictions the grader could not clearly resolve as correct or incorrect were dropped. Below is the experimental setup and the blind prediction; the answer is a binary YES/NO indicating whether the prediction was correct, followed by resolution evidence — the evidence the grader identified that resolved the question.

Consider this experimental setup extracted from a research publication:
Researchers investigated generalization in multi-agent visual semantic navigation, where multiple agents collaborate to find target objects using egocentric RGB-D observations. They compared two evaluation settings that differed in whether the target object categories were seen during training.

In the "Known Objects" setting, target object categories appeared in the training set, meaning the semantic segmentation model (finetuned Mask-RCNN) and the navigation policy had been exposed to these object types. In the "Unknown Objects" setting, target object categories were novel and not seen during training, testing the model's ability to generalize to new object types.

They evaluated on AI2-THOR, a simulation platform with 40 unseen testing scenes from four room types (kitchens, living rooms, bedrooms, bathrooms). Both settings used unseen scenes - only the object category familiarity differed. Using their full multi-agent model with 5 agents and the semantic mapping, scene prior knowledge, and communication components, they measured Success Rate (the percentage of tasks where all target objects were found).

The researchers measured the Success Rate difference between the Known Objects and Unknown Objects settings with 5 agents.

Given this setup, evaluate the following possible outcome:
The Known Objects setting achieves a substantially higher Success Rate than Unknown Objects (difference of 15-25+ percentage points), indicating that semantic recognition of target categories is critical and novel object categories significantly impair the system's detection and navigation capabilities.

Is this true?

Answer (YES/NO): NO